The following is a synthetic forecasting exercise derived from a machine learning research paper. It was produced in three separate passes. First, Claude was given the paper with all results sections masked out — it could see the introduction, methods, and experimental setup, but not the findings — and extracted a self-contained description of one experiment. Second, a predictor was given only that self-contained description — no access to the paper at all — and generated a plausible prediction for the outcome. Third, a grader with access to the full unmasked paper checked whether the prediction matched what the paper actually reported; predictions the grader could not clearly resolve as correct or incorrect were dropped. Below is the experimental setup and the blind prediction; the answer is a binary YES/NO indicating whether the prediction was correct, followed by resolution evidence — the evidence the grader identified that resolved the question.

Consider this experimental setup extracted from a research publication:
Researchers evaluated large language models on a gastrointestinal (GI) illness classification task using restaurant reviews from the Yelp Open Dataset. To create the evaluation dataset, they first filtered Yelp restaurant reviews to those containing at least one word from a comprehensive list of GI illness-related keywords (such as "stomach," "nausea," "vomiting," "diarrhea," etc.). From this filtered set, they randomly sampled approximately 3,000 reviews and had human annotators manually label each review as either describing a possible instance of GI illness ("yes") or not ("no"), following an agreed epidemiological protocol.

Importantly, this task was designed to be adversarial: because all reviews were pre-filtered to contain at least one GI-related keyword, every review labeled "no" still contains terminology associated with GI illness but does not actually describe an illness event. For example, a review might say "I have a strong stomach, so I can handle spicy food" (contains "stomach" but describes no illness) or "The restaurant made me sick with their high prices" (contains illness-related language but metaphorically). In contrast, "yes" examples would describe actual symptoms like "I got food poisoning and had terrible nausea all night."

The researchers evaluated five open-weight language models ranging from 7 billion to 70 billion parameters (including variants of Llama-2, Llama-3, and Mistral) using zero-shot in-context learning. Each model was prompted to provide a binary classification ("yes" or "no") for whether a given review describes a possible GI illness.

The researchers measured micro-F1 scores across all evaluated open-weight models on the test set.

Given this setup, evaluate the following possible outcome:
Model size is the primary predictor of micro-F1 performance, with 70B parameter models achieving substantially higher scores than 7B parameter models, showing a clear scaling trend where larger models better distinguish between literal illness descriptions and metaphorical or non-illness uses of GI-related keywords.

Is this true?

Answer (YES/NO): NO